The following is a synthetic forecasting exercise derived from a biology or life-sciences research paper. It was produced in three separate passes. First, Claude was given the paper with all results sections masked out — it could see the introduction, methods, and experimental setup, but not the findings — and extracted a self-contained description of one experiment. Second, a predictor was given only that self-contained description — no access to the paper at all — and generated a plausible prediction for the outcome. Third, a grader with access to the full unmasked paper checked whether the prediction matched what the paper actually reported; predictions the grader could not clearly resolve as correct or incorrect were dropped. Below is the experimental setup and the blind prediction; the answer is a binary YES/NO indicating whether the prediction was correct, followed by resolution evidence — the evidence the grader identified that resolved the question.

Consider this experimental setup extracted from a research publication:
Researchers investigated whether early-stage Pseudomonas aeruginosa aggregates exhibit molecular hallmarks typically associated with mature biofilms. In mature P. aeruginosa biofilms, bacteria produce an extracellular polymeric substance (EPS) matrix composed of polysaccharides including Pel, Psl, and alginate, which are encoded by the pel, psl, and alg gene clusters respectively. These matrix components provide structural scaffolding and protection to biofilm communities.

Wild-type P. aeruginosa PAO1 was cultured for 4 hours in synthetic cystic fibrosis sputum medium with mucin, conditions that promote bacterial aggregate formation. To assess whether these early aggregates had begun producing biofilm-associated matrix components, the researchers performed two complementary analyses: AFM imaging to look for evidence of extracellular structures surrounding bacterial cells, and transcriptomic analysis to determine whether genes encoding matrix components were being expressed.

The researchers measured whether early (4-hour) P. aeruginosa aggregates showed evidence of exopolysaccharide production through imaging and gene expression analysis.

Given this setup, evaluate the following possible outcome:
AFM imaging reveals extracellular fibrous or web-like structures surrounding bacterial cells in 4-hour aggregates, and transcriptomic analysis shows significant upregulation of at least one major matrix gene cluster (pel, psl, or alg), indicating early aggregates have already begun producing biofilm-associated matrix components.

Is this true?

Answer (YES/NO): NO